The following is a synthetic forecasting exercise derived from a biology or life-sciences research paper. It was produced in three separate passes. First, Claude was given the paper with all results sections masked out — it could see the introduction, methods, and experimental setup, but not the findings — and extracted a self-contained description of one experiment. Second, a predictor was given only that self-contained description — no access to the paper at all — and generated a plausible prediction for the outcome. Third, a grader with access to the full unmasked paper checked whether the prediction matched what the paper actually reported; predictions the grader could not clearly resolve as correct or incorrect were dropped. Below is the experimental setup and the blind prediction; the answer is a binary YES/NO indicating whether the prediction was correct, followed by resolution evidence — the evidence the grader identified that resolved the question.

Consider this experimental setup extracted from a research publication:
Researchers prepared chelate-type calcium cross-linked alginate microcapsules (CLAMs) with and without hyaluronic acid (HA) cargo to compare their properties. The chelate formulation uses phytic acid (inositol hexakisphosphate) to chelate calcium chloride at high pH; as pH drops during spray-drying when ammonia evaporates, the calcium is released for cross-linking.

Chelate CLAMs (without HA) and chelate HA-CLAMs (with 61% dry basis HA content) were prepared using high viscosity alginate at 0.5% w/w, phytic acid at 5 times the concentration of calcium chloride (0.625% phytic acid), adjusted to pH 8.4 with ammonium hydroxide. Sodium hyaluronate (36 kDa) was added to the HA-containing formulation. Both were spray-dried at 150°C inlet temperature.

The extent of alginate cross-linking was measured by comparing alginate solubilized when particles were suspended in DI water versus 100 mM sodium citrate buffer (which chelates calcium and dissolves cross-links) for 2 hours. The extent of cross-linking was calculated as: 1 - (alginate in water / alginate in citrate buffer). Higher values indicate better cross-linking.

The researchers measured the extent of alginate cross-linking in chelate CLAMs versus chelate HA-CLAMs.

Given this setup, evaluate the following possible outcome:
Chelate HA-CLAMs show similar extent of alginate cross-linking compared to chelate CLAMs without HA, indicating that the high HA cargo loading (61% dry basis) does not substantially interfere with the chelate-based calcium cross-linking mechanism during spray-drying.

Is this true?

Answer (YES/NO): NO